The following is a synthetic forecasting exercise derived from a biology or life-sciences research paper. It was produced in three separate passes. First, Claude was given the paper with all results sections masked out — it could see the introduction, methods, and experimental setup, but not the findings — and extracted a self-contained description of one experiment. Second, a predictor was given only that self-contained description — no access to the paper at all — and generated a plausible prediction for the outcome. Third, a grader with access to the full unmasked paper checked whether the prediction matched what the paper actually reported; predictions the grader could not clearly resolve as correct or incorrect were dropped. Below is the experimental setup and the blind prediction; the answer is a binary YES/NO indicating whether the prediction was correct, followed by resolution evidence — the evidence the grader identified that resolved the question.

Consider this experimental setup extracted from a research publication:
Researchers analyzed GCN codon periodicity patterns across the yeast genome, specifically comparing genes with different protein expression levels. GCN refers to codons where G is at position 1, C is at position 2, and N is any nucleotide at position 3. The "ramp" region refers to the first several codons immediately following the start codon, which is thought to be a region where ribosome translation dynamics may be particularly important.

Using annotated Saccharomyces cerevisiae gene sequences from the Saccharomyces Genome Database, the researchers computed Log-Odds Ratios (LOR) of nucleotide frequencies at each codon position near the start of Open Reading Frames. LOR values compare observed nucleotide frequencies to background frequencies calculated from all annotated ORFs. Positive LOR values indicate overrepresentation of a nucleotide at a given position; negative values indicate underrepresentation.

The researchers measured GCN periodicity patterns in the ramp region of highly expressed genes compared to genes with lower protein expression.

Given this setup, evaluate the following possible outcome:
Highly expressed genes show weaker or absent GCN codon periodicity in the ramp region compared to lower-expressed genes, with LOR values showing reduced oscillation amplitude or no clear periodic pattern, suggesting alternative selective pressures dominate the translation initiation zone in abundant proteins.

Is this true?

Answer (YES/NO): NO